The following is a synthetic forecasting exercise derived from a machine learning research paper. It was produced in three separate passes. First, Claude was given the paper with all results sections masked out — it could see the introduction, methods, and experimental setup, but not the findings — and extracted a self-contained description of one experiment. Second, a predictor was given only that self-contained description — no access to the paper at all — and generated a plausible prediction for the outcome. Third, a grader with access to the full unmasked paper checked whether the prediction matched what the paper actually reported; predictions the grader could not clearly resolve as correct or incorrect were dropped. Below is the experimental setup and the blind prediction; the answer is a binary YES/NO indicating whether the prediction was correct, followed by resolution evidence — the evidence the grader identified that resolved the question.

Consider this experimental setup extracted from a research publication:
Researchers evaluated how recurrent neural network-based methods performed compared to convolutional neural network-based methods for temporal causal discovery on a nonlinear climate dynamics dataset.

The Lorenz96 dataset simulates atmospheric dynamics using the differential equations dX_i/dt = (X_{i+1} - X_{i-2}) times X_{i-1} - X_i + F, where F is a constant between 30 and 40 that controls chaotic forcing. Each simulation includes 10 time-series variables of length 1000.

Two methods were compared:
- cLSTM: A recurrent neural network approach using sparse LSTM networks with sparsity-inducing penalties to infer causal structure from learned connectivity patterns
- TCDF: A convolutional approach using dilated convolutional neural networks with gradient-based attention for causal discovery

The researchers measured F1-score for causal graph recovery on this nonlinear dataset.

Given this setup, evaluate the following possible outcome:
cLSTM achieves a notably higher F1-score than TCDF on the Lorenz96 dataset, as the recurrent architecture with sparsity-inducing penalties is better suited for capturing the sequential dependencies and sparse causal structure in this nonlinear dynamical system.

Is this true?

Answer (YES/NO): YES